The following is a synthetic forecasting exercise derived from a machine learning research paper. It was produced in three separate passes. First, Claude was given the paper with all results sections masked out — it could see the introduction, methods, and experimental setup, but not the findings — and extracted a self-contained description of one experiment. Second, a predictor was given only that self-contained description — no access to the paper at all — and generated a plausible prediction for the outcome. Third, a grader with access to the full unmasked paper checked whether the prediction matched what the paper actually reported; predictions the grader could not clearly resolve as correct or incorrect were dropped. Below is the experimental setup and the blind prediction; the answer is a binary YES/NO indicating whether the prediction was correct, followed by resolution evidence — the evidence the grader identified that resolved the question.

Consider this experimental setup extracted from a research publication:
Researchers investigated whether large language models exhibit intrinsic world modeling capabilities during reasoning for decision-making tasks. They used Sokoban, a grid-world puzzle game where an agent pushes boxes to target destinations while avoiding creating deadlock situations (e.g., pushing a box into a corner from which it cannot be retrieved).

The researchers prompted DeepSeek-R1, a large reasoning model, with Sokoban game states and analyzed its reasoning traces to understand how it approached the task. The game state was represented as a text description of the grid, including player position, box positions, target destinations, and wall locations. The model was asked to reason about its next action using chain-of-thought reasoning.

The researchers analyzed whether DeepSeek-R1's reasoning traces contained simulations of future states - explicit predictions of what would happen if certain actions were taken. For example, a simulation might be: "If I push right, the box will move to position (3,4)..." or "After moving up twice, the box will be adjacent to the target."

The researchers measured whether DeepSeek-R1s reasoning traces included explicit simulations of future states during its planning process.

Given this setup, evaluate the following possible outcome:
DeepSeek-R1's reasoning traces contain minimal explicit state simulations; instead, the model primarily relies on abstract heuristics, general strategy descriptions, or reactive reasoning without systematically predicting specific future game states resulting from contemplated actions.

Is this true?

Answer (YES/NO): NO